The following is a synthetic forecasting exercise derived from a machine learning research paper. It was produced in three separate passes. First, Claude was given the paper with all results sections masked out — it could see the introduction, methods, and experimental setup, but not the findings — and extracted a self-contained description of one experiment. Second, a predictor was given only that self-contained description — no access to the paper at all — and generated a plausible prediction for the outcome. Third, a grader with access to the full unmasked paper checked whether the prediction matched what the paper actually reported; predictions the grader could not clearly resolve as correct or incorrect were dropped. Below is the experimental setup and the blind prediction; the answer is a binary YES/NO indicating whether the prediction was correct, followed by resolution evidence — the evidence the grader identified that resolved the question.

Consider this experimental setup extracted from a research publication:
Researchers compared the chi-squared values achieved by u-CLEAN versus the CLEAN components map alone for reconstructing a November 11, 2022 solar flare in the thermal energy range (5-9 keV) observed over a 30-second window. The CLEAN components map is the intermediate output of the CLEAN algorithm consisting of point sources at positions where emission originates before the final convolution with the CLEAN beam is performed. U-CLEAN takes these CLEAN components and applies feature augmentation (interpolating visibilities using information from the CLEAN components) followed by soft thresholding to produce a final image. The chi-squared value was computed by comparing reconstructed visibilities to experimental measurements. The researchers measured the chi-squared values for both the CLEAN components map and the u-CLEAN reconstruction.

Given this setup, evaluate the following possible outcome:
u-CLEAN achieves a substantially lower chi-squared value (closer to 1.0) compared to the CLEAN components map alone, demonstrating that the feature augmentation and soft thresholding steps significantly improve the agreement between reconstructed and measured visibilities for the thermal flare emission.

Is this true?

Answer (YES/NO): NO